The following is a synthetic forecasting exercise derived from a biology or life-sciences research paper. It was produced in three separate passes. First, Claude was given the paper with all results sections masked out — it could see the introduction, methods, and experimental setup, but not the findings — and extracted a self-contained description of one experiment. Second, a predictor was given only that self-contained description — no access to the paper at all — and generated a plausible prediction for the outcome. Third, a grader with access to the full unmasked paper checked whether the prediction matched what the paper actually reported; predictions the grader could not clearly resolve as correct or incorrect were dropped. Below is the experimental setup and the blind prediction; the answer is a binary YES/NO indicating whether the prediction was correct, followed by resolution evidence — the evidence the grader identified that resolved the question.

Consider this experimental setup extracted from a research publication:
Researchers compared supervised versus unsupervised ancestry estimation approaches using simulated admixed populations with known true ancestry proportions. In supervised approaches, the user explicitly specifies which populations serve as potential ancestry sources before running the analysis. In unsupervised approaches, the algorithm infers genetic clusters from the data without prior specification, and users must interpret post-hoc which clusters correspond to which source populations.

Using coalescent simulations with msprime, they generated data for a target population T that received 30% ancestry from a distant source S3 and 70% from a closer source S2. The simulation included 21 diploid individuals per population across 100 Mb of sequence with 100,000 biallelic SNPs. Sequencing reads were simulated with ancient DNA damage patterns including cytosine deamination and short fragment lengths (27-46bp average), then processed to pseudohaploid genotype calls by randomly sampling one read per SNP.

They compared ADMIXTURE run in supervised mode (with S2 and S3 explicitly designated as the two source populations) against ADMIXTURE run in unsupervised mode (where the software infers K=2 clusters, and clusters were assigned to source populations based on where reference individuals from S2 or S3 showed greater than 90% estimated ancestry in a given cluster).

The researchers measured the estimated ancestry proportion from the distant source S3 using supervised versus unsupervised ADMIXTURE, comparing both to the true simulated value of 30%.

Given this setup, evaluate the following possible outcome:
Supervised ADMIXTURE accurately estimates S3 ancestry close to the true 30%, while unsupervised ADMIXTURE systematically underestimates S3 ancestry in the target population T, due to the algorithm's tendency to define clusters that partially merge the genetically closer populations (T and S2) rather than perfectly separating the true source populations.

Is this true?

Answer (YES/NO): NO